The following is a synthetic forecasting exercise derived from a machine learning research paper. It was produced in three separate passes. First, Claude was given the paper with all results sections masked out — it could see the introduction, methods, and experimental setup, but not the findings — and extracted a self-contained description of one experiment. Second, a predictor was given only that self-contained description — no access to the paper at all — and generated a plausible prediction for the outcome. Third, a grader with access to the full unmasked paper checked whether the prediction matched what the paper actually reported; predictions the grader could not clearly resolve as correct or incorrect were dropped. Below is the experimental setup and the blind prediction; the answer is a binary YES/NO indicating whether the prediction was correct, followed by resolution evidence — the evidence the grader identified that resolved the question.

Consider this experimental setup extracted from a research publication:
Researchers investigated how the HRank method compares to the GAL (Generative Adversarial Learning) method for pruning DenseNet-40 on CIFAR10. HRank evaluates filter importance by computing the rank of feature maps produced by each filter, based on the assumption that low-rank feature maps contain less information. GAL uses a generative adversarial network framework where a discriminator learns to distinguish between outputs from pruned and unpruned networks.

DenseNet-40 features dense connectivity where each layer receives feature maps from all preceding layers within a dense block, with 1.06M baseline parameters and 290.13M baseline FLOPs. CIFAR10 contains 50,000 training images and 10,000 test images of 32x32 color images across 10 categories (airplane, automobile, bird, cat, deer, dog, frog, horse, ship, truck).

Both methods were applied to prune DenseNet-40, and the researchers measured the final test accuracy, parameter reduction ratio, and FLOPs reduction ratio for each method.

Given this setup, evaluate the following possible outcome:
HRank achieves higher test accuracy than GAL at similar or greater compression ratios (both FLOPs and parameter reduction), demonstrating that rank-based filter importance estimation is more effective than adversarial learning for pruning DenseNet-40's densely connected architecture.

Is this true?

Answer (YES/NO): NO